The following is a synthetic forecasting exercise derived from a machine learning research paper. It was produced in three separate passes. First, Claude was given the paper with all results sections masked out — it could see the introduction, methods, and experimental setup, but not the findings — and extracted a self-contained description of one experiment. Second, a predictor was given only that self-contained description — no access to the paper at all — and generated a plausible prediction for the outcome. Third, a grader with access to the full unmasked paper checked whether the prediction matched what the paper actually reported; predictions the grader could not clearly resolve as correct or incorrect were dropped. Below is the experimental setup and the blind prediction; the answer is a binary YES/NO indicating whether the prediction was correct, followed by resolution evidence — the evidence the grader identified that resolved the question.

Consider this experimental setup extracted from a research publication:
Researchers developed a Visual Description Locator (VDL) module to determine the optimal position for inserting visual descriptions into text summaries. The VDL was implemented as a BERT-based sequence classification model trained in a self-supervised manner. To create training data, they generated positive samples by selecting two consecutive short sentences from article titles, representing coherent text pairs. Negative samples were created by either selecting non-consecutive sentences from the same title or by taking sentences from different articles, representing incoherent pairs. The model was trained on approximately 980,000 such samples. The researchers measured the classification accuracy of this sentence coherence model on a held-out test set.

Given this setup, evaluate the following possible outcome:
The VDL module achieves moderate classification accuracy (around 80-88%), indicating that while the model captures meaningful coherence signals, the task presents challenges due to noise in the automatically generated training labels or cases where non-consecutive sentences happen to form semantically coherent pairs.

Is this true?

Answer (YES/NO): NO